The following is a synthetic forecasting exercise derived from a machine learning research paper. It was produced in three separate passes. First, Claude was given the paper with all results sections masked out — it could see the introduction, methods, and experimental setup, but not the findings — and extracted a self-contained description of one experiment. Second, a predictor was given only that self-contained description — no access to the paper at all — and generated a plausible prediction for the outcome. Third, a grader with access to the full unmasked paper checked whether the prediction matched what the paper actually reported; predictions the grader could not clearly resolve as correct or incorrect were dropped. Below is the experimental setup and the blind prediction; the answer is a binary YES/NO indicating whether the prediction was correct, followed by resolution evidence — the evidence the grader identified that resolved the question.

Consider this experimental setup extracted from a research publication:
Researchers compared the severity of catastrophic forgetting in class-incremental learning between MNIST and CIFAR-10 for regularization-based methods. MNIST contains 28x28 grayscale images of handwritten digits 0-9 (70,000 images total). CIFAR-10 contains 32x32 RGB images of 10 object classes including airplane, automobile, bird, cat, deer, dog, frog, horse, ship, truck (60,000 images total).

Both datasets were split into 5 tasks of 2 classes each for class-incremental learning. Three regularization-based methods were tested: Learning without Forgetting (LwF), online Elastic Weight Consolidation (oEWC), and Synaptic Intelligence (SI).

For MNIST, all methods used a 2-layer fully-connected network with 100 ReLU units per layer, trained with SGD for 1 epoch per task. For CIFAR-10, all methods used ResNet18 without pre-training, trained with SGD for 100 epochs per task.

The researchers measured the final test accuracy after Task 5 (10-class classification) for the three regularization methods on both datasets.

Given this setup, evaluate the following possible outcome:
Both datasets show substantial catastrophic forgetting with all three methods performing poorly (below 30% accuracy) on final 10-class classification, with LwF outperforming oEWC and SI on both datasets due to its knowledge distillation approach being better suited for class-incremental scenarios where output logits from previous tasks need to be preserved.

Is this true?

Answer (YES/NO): NO